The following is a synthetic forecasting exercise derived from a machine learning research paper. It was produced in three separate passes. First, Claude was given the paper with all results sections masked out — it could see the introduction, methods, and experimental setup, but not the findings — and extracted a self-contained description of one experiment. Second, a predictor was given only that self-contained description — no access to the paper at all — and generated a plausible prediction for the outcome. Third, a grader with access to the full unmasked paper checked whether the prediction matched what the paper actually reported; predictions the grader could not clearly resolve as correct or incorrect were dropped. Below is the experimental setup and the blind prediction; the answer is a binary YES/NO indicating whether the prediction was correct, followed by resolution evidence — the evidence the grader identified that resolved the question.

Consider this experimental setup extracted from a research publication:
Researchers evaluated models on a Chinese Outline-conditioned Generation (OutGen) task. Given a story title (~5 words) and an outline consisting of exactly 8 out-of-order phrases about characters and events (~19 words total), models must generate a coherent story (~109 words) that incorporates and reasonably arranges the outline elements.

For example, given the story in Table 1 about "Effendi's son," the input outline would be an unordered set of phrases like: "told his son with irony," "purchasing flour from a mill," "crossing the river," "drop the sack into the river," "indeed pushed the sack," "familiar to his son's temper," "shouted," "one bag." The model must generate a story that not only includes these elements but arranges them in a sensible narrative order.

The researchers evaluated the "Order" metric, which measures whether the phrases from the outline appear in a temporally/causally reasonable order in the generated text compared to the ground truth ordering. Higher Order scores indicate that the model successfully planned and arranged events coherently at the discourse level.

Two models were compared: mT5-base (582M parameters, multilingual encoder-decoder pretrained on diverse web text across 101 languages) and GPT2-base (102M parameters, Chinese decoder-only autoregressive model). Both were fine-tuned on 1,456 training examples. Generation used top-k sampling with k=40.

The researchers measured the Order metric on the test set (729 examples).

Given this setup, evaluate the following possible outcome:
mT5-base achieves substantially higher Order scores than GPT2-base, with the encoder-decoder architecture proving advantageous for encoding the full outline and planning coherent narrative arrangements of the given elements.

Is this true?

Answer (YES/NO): YES